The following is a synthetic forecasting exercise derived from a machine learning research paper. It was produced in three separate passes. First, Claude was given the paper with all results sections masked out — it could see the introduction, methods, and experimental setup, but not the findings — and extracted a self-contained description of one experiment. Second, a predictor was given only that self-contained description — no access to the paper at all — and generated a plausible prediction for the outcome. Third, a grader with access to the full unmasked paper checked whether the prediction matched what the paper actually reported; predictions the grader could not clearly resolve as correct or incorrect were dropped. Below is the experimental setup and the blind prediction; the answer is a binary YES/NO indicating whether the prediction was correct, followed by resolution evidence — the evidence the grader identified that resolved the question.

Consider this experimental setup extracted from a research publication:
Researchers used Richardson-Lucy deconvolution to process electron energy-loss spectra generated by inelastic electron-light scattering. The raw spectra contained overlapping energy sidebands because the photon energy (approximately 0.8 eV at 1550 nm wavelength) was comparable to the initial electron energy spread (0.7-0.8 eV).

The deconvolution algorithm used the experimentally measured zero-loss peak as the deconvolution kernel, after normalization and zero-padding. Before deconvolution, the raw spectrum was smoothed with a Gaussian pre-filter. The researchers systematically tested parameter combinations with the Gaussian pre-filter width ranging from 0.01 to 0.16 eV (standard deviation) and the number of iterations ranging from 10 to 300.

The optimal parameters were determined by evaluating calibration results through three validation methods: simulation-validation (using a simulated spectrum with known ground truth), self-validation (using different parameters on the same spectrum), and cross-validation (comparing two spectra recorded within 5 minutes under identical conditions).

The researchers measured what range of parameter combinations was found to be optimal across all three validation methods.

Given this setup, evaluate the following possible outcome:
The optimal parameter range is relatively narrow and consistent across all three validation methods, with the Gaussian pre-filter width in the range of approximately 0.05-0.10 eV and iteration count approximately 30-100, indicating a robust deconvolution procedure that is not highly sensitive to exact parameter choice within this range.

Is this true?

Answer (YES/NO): NO